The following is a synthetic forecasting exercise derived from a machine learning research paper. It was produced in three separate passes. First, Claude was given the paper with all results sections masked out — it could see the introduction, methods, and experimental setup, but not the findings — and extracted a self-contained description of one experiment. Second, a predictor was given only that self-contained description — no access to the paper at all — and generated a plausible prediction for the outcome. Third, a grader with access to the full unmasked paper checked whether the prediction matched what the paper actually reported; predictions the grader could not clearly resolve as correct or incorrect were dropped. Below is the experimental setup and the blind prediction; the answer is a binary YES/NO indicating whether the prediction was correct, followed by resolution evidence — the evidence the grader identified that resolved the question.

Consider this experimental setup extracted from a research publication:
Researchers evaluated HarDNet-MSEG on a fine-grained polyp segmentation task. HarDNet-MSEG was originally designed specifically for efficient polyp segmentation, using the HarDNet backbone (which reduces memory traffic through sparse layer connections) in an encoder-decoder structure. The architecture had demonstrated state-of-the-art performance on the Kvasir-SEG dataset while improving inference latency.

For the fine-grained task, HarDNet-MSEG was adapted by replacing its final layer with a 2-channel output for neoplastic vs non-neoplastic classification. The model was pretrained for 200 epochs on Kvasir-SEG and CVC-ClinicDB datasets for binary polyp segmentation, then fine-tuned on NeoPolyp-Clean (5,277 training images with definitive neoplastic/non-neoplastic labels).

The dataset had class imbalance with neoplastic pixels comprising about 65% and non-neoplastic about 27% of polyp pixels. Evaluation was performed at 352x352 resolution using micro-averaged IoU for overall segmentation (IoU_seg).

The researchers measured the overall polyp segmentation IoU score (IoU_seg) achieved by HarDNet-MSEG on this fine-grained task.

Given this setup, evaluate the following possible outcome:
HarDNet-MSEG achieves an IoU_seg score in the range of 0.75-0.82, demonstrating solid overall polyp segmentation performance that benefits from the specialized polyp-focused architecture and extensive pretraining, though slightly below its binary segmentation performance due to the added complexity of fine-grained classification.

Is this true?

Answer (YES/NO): YES